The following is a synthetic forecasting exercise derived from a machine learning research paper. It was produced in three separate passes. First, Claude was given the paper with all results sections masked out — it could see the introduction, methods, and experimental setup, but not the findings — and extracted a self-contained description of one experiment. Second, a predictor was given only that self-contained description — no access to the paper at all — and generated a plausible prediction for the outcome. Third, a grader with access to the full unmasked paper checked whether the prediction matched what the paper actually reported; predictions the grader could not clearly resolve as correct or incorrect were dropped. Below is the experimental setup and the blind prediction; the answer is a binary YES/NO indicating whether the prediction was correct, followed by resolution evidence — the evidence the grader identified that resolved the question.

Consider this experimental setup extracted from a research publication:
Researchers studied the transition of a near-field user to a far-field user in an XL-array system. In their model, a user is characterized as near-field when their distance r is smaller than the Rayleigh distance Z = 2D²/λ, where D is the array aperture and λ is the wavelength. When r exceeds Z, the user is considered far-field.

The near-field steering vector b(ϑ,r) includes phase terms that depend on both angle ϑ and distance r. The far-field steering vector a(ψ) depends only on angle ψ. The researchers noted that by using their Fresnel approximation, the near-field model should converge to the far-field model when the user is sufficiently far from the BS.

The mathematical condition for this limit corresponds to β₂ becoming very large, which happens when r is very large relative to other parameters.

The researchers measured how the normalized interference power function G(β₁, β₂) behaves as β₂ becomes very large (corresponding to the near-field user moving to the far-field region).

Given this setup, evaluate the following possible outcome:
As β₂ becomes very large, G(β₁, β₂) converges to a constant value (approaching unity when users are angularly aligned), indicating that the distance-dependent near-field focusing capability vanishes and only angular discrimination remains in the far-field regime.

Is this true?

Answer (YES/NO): NO